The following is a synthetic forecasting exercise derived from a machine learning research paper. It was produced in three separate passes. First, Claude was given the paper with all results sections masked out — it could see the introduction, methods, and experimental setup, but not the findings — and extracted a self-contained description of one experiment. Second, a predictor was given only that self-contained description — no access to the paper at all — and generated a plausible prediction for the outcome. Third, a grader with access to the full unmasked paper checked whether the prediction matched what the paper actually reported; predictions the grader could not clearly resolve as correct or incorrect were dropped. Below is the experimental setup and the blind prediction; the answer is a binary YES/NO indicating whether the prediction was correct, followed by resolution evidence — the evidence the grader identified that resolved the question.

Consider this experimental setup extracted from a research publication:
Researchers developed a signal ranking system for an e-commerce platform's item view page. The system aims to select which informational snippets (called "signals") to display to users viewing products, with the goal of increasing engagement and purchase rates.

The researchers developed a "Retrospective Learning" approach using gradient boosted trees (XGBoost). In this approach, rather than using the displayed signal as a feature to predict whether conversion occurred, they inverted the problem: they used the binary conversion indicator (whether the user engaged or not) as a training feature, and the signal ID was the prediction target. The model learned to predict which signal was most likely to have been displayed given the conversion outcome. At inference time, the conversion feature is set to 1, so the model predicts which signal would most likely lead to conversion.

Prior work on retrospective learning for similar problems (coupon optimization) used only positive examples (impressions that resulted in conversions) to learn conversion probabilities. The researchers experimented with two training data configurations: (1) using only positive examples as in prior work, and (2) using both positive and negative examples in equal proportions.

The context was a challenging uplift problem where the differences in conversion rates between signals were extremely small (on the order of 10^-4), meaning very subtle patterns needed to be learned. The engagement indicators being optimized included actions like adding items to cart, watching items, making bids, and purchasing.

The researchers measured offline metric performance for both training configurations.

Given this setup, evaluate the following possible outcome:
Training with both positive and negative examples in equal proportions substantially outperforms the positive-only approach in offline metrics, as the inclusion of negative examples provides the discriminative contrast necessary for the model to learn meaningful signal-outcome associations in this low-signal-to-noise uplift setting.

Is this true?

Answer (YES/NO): YES